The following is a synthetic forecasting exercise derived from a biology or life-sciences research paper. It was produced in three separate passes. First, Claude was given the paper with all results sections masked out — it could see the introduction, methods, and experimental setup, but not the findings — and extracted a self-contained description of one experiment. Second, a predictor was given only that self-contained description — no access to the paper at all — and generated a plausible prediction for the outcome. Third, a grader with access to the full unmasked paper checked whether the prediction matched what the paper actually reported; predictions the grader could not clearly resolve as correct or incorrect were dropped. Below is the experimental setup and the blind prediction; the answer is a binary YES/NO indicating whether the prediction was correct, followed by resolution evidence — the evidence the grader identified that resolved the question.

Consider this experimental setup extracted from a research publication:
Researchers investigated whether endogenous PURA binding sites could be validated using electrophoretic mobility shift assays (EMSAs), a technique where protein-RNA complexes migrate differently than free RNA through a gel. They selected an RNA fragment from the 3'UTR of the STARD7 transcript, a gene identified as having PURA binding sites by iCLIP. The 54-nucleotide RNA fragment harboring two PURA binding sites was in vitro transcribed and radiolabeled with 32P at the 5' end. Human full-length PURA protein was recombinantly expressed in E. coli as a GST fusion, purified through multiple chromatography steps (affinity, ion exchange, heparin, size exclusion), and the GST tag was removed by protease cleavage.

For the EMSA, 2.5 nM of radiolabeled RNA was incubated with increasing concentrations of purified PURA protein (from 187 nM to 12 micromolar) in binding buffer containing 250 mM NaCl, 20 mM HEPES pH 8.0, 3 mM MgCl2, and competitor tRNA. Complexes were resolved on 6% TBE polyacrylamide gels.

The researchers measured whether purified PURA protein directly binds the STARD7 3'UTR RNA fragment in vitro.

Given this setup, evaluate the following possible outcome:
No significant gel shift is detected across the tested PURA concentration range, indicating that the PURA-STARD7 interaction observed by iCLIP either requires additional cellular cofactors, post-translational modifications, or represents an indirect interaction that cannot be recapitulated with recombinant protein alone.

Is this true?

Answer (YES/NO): NO